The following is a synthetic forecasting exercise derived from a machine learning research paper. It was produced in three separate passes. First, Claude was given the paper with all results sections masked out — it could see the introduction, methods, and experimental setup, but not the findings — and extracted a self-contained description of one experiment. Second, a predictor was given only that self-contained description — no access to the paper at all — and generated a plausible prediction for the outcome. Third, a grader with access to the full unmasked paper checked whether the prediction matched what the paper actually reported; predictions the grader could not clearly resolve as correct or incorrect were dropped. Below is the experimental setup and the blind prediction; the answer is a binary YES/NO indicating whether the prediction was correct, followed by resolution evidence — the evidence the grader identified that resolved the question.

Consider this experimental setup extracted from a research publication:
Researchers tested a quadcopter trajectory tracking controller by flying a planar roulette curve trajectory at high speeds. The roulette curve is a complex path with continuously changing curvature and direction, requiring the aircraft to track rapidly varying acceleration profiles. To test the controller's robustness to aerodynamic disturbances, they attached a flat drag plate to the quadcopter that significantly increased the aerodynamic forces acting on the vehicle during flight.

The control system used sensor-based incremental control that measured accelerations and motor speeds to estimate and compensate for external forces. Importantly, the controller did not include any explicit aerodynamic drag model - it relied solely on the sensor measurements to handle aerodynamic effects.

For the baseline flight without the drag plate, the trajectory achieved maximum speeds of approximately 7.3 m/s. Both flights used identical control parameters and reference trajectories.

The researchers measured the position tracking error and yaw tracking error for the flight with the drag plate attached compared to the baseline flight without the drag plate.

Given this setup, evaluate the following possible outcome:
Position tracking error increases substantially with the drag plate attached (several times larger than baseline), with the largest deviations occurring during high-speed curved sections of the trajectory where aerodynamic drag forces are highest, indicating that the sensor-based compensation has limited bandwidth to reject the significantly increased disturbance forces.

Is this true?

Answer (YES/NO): NO